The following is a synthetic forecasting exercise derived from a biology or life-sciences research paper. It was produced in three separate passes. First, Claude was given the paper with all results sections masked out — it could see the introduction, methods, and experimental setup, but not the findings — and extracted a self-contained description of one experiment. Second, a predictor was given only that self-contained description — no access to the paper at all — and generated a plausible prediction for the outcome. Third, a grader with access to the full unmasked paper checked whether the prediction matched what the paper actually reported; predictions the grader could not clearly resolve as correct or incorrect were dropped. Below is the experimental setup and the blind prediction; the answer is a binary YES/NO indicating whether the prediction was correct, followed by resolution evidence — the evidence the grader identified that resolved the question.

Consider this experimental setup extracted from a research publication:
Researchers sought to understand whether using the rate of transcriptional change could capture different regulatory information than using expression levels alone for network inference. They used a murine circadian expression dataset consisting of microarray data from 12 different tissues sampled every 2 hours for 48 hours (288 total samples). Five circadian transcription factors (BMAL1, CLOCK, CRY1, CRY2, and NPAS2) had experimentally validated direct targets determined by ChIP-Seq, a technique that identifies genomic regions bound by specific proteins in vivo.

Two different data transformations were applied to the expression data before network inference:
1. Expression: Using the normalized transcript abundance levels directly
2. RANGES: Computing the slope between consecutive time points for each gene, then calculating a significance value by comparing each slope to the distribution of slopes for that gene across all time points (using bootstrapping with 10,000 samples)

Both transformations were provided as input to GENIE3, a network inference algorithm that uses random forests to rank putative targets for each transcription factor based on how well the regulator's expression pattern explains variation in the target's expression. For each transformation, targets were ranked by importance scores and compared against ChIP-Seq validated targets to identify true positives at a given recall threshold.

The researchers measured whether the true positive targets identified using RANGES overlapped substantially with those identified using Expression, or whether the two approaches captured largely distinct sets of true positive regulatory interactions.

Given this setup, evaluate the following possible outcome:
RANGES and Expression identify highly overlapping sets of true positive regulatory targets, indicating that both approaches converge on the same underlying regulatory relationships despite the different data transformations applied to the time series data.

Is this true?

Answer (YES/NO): NO